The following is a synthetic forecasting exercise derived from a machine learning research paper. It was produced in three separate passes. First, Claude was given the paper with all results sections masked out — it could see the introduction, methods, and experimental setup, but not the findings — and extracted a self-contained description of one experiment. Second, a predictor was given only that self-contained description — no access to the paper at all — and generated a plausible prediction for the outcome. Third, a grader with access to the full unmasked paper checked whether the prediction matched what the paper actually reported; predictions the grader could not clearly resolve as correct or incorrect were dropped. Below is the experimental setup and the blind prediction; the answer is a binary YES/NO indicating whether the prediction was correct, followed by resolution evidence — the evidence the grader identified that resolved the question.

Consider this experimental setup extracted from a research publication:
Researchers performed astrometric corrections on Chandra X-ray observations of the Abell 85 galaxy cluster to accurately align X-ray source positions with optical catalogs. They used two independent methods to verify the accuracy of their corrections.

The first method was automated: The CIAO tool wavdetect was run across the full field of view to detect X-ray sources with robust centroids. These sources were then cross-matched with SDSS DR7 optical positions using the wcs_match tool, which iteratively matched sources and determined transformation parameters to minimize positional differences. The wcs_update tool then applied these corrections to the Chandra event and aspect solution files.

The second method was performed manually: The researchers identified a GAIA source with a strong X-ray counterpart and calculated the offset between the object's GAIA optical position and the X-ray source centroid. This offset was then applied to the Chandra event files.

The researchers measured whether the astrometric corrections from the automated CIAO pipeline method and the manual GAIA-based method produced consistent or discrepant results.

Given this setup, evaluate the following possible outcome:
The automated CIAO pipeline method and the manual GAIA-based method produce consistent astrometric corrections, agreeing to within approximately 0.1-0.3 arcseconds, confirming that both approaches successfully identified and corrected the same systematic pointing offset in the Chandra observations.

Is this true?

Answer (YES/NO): NO